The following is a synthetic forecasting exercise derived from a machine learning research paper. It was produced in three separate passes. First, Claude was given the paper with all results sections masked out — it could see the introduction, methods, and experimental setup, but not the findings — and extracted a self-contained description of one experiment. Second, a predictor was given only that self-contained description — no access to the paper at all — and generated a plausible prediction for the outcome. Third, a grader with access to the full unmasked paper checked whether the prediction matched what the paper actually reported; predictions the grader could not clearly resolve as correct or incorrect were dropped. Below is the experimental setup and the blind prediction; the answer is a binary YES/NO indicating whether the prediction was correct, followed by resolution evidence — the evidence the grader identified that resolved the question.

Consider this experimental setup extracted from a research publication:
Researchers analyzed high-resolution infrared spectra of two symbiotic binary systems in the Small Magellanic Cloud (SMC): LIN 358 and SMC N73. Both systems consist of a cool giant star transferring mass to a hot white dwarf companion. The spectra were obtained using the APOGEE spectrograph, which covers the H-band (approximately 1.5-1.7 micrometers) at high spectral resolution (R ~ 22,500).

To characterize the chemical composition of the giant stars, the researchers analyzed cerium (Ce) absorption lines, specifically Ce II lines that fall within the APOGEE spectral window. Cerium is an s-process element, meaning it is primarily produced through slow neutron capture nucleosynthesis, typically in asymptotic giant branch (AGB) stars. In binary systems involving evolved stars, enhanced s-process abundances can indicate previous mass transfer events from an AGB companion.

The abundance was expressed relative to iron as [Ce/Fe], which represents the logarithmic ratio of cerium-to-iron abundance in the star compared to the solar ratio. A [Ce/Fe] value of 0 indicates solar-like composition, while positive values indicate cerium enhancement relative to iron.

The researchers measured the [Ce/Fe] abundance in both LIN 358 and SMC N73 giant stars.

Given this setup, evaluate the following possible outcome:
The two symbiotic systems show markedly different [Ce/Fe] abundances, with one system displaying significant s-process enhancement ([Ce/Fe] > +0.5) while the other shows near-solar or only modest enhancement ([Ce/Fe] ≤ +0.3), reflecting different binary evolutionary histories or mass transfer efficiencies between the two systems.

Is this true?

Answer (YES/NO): NO